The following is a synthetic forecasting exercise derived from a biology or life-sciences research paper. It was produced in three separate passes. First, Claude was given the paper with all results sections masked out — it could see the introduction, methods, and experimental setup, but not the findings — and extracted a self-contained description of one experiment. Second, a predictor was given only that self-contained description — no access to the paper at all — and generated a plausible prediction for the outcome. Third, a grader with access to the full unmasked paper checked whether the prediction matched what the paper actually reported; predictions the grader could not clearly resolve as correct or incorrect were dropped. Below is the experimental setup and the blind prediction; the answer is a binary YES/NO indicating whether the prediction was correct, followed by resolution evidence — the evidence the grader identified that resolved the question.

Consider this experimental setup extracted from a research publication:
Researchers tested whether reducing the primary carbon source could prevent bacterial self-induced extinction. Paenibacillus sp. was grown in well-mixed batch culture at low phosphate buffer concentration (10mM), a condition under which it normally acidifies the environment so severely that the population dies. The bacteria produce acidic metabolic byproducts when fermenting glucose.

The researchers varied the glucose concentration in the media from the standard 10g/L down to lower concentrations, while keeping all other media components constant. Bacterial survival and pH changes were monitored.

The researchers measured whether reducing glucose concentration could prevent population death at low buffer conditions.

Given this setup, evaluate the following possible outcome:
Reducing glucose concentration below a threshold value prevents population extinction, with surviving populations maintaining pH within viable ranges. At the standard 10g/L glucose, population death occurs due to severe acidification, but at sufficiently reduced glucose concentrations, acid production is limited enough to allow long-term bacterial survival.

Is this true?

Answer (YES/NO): YES